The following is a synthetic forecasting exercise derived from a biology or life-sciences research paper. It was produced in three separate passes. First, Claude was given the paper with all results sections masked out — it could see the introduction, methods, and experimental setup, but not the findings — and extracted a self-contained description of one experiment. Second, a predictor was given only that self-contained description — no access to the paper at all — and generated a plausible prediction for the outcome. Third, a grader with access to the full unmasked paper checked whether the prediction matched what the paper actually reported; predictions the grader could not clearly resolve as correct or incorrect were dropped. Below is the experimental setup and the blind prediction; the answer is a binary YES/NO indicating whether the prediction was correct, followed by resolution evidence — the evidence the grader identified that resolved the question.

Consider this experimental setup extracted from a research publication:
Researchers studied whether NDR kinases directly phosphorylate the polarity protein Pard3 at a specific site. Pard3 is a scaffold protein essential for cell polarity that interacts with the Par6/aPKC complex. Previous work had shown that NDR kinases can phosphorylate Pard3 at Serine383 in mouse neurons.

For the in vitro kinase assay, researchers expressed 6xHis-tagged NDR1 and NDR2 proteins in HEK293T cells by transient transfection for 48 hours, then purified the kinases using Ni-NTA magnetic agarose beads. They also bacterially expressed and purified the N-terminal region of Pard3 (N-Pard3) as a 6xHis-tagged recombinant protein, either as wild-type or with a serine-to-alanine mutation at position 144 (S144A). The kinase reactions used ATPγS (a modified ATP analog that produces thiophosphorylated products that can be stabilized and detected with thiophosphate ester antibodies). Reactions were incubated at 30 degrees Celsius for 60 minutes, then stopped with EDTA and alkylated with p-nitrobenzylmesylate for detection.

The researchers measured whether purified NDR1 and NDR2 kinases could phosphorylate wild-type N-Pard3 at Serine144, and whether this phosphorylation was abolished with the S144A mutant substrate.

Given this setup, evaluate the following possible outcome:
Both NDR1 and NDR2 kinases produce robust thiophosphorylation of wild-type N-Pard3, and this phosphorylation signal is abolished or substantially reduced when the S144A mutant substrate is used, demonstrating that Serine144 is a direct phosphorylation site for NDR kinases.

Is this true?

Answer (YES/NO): YES